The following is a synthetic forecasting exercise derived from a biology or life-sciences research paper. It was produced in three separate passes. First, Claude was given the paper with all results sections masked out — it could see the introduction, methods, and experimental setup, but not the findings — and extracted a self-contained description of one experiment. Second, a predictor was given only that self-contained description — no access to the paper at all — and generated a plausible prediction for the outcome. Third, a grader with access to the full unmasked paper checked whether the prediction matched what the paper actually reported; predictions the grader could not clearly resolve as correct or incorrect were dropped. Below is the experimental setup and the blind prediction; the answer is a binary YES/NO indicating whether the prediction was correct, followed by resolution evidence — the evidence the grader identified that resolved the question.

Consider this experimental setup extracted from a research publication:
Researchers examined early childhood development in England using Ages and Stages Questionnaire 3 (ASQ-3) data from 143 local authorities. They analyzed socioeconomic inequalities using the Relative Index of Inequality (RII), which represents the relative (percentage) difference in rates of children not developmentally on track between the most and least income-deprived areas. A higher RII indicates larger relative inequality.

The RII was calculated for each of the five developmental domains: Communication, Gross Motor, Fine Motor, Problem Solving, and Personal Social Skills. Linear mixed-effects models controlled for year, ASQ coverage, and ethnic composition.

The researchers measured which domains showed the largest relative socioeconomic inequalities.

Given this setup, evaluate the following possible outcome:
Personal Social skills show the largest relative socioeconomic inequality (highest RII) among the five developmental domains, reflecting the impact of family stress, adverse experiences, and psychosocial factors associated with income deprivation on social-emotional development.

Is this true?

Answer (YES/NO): NO